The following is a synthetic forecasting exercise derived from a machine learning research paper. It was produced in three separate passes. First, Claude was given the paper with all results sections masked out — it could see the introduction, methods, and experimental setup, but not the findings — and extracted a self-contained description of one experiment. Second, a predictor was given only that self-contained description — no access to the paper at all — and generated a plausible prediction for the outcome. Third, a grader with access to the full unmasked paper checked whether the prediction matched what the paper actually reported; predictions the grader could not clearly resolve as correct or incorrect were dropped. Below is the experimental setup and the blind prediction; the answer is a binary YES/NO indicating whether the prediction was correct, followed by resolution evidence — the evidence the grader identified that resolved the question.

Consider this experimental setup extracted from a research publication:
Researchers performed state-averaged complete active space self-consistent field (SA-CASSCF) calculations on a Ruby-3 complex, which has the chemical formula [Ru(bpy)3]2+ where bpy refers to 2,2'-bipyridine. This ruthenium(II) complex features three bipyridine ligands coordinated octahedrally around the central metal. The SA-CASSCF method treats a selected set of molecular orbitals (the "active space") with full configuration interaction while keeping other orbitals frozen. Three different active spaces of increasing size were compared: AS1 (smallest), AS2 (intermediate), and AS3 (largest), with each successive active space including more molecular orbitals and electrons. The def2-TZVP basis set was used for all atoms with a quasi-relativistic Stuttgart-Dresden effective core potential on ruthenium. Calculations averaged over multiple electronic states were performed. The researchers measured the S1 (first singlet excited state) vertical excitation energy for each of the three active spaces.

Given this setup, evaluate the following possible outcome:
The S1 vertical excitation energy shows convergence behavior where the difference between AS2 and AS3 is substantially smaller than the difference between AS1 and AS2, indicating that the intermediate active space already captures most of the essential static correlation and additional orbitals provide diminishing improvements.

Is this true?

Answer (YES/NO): NO